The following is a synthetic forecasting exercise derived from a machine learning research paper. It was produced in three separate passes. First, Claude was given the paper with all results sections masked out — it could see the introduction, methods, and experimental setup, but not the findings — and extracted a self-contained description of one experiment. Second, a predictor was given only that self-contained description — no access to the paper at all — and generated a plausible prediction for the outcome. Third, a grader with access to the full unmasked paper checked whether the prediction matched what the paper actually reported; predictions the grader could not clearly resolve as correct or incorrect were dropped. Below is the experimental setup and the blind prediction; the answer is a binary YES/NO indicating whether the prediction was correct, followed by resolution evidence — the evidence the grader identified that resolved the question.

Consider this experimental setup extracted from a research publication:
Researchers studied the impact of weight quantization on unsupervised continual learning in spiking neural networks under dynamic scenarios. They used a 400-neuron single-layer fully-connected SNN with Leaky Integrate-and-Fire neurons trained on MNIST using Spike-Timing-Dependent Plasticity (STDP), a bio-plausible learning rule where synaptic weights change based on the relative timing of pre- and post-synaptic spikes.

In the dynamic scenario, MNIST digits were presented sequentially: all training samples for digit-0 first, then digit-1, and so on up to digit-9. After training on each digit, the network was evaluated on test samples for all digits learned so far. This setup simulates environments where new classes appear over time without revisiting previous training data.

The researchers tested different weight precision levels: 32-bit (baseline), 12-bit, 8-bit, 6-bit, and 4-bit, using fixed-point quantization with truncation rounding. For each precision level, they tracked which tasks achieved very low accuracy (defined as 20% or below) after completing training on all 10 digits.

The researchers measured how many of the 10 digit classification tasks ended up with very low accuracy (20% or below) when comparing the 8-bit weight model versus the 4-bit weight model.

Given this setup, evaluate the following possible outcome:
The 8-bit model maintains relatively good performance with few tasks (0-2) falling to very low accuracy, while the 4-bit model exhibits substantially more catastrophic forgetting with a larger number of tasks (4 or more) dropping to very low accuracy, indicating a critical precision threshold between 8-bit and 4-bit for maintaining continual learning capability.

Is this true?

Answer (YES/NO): YES